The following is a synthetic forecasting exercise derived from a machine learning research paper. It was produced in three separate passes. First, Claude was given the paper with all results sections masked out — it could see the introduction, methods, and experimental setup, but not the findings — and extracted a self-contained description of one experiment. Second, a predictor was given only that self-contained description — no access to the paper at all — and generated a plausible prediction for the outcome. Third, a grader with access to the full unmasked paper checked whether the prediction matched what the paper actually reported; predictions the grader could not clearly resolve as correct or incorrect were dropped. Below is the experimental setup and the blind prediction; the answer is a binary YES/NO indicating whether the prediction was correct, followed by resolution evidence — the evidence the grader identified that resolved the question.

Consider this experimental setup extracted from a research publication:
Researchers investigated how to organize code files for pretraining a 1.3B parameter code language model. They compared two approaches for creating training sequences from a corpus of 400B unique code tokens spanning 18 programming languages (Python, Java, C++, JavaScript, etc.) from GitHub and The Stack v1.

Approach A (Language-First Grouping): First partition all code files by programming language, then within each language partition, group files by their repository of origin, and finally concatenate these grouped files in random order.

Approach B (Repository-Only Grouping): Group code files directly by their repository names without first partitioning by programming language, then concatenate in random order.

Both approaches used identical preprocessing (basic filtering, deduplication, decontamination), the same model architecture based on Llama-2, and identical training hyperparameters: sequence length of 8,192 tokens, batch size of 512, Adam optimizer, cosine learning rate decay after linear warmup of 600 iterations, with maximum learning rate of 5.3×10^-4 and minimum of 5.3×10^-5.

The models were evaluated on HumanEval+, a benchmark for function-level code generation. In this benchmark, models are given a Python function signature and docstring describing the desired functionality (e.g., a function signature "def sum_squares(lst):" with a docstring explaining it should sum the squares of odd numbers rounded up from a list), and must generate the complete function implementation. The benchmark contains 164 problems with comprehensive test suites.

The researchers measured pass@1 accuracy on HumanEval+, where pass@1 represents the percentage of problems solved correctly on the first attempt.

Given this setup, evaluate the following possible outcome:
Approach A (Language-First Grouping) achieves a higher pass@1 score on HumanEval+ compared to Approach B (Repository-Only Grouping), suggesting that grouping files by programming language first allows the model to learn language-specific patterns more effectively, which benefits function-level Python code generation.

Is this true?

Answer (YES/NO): YES